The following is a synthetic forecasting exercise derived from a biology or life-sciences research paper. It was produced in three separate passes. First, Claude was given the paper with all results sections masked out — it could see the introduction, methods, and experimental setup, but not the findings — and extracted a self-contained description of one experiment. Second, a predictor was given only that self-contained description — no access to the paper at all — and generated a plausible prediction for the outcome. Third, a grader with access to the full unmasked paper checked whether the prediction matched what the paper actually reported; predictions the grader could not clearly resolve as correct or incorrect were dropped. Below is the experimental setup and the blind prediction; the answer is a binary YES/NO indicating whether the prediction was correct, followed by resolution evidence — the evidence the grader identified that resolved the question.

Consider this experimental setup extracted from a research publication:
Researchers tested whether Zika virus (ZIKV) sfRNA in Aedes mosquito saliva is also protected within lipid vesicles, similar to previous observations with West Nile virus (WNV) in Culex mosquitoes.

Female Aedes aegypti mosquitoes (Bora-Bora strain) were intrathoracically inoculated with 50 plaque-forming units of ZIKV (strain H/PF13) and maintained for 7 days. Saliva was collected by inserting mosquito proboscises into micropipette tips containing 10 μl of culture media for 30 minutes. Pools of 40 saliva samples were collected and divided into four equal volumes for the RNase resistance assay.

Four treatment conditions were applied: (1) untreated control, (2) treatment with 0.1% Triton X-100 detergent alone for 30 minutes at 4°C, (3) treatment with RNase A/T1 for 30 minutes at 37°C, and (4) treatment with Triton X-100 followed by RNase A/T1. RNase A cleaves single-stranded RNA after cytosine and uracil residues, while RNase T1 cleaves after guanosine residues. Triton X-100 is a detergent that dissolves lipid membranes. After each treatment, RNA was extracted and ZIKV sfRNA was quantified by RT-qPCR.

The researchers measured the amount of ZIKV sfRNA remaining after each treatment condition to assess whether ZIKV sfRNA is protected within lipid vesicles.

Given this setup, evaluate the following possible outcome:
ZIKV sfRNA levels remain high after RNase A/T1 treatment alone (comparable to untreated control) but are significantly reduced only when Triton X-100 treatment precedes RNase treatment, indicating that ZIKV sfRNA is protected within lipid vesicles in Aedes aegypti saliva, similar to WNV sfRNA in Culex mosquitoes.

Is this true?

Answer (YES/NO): YES